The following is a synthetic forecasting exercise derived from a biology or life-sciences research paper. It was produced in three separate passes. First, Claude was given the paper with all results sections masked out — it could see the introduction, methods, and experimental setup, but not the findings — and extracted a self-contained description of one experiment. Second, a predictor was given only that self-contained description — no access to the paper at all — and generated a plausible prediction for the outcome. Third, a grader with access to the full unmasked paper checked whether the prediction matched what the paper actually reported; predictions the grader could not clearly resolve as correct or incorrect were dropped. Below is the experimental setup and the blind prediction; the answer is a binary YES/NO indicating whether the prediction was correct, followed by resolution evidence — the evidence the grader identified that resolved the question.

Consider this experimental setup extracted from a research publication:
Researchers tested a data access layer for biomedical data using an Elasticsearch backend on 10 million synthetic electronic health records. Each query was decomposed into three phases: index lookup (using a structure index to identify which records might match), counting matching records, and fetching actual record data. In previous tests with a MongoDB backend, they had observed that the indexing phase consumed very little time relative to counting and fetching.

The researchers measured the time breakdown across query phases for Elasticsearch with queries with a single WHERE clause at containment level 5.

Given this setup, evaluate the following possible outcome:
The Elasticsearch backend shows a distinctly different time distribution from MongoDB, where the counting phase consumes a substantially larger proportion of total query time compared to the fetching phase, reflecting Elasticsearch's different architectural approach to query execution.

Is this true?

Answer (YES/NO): NO